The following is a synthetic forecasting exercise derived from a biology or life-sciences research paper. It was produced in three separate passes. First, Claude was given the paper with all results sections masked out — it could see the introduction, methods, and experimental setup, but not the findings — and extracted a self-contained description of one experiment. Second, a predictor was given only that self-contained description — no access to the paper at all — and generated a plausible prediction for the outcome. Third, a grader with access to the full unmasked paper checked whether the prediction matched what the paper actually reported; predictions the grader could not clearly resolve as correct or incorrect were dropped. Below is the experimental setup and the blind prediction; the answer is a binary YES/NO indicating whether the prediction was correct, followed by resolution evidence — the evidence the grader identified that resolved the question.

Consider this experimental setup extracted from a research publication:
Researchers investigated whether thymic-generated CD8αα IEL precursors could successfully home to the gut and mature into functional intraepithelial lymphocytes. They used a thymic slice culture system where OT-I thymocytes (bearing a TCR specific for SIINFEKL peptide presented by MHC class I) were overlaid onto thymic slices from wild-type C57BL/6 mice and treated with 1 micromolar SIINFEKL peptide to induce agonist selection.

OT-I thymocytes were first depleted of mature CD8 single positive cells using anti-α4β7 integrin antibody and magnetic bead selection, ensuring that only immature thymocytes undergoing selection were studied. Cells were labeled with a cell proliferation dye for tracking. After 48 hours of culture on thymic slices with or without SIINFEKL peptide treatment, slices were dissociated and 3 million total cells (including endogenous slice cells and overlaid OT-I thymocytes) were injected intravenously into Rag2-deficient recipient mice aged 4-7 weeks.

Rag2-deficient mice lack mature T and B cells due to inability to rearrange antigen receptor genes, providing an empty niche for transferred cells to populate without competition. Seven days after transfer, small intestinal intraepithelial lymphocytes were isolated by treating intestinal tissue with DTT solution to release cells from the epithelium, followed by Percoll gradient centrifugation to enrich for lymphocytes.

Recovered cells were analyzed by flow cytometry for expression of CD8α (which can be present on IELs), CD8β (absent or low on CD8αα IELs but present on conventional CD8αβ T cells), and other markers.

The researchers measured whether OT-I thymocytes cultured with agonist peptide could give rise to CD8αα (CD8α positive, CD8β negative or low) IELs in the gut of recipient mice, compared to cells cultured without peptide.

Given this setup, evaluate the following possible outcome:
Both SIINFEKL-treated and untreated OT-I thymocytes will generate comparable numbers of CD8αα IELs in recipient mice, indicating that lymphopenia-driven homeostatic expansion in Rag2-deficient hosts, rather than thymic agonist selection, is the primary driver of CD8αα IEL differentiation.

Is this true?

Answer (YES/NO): NO